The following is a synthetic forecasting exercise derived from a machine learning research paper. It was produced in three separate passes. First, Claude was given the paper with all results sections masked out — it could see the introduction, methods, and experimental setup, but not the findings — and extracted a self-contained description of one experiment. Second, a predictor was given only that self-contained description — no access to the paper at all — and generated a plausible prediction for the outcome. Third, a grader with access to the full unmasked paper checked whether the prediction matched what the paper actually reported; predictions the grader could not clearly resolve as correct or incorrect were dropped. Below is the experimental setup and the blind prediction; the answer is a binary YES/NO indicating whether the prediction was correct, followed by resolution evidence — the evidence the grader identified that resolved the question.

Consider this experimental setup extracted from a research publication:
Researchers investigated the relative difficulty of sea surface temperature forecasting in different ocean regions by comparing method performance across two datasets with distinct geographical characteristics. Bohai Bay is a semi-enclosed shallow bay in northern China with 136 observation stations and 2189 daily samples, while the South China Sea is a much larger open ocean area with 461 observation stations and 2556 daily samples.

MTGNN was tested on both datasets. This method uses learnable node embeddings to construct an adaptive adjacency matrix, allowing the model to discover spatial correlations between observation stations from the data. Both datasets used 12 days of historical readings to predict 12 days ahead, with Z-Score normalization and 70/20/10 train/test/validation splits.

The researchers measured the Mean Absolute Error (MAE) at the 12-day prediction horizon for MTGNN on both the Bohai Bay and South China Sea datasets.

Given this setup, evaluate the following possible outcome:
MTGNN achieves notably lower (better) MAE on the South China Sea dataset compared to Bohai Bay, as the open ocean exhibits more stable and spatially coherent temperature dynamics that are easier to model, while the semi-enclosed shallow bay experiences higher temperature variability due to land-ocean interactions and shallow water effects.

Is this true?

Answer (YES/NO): YES